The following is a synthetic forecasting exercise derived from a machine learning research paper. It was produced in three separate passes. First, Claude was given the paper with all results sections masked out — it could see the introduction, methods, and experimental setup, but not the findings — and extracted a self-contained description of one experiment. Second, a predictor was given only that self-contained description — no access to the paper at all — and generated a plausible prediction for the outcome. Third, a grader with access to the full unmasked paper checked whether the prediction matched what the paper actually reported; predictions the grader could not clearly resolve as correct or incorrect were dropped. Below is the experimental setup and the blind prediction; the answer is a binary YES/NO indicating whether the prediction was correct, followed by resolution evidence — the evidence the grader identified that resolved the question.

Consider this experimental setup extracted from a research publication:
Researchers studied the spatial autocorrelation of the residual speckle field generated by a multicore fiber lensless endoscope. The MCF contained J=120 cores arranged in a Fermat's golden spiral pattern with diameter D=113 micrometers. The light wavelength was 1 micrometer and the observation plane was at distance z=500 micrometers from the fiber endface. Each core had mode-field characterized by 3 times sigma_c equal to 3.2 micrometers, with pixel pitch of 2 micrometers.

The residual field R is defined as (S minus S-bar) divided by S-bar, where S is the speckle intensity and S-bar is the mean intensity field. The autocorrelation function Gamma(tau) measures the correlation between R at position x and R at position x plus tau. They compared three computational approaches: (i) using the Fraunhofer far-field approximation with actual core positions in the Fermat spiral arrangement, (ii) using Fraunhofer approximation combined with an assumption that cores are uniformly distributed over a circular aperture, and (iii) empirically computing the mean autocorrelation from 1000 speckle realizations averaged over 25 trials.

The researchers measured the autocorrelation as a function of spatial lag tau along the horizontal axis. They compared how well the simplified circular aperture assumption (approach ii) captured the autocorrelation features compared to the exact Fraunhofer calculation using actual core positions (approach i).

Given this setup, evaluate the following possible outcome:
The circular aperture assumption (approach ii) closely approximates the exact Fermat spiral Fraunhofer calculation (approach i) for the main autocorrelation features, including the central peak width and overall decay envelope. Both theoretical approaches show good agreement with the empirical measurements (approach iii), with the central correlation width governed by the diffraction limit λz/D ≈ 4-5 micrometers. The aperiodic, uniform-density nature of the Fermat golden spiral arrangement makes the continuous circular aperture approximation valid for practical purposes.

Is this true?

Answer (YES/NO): NO